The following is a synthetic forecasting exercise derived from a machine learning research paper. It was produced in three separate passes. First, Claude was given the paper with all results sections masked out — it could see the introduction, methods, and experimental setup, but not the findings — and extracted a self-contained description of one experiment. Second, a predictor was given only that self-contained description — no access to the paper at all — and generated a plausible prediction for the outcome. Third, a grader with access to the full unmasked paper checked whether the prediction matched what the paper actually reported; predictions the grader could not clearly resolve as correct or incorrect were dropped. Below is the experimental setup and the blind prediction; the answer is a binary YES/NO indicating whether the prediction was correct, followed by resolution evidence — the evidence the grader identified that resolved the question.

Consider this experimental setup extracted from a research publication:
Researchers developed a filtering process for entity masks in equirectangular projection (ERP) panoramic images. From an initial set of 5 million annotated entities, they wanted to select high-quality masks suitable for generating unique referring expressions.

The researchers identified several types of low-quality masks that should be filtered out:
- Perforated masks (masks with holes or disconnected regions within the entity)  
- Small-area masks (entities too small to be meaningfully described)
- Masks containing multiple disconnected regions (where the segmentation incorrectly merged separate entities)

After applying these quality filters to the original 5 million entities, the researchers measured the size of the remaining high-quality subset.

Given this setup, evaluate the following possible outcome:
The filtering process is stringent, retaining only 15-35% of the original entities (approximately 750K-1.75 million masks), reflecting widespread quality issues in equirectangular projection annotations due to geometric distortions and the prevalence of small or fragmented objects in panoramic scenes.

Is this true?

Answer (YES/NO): YES